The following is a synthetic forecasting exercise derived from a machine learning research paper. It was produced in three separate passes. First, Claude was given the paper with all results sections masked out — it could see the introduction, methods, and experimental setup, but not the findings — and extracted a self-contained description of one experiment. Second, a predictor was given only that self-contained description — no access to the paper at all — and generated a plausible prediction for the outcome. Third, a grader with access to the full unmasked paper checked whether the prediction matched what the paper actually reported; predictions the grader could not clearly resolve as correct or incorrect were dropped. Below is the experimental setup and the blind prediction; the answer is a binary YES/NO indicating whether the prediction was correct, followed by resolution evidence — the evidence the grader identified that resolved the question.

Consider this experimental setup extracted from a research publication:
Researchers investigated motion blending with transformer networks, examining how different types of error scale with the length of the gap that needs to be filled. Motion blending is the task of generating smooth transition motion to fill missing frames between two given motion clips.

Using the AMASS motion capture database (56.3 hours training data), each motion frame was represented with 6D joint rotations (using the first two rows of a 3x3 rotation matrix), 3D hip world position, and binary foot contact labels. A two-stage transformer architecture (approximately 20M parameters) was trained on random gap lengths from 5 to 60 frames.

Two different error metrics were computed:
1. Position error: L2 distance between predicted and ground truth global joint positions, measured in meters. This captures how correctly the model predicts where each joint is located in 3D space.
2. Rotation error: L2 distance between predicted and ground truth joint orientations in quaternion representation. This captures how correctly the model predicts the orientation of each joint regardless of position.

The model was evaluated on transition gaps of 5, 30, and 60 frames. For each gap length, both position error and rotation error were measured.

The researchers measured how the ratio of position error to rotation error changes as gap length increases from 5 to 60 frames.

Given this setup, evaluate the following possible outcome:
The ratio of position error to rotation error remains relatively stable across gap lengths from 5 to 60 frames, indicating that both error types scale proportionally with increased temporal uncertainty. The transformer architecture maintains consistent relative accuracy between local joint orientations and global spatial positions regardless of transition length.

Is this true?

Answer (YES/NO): NO